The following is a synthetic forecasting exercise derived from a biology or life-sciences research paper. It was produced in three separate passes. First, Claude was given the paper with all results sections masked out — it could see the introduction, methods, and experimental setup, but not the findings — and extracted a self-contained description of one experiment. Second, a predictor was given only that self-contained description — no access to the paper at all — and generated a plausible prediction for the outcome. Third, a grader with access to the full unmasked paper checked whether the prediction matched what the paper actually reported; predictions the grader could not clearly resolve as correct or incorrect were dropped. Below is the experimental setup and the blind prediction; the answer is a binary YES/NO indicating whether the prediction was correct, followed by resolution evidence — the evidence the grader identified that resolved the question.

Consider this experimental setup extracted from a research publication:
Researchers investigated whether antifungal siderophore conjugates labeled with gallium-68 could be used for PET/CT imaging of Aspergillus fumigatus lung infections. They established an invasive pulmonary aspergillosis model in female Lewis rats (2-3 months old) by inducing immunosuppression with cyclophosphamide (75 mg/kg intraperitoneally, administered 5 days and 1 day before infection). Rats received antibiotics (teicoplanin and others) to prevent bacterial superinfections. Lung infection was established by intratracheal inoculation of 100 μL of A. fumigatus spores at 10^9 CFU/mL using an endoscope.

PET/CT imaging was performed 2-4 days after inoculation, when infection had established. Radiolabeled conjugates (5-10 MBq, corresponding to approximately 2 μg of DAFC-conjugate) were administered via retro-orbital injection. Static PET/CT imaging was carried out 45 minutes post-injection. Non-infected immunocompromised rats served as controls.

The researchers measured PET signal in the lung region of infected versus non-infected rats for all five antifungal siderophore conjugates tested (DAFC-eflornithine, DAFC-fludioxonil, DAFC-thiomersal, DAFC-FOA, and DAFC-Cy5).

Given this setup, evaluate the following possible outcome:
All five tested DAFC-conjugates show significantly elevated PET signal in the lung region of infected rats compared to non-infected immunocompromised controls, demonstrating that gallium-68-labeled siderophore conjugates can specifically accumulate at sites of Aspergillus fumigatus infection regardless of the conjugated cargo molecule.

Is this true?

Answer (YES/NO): YES